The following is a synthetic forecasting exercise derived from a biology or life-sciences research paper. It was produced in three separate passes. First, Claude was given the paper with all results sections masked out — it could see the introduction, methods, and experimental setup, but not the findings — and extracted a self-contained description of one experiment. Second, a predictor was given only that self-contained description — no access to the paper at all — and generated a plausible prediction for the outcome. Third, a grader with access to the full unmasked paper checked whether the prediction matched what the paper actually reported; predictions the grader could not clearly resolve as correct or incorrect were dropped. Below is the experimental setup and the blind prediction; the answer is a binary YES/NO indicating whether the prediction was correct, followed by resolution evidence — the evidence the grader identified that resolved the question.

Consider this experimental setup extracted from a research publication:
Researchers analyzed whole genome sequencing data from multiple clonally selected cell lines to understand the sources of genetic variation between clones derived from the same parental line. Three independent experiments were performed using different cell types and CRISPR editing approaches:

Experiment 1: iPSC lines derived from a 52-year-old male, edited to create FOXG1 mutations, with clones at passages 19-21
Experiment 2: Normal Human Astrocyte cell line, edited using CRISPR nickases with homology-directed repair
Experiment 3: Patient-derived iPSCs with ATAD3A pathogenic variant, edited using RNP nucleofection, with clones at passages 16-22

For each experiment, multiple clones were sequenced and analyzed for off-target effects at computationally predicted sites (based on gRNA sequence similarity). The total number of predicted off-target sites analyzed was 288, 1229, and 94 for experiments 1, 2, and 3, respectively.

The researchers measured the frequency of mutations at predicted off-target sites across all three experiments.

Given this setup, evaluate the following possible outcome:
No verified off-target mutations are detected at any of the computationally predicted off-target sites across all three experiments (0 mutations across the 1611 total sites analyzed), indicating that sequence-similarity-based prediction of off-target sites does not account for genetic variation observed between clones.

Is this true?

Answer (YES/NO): NO